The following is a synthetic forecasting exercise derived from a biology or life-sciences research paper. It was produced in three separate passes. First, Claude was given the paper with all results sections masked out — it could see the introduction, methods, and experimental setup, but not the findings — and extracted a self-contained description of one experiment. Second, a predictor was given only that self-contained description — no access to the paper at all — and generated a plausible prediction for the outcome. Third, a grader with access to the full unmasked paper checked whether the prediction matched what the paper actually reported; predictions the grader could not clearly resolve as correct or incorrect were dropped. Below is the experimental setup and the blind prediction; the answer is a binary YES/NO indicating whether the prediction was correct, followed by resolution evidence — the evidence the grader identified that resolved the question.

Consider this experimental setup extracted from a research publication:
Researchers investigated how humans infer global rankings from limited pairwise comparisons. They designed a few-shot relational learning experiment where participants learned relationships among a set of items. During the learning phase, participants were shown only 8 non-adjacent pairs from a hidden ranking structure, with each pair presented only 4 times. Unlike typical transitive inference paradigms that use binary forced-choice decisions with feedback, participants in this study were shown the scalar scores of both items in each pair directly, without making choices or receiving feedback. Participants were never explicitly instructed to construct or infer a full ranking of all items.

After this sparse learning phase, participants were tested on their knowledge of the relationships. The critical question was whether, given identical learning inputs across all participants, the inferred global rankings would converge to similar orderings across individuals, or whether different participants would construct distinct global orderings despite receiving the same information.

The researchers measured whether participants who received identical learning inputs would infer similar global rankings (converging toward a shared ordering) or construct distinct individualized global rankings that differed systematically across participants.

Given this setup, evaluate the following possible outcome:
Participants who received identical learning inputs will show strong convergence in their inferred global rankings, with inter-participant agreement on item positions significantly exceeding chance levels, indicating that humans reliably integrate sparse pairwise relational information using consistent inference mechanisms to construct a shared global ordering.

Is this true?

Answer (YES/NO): NO